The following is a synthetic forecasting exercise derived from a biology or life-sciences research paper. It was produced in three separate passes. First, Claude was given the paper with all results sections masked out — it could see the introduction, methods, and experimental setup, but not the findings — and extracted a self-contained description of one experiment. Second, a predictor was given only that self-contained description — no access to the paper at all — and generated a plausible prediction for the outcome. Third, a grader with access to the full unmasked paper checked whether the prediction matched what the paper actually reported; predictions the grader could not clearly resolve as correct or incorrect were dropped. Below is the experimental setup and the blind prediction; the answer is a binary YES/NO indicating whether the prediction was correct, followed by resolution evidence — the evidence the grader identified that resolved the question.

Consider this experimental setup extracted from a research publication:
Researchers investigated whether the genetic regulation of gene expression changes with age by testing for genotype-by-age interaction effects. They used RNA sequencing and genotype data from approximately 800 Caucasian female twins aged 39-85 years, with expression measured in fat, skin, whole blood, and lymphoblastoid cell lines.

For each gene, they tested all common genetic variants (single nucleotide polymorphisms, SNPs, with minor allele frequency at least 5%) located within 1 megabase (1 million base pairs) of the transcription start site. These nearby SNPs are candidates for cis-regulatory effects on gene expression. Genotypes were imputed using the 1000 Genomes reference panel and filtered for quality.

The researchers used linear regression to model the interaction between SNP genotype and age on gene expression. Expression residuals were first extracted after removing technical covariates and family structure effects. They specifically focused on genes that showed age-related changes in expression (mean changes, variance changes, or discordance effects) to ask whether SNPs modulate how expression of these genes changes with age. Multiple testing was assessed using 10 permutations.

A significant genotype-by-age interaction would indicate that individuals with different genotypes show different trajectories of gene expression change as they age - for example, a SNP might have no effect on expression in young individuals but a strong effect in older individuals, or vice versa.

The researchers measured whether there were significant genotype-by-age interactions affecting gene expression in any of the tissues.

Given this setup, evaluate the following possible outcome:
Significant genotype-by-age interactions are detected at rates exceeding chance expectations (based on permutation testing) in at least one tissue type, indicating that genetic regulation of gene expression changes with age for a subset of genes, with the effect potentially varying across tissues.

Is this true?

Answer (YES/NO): YES